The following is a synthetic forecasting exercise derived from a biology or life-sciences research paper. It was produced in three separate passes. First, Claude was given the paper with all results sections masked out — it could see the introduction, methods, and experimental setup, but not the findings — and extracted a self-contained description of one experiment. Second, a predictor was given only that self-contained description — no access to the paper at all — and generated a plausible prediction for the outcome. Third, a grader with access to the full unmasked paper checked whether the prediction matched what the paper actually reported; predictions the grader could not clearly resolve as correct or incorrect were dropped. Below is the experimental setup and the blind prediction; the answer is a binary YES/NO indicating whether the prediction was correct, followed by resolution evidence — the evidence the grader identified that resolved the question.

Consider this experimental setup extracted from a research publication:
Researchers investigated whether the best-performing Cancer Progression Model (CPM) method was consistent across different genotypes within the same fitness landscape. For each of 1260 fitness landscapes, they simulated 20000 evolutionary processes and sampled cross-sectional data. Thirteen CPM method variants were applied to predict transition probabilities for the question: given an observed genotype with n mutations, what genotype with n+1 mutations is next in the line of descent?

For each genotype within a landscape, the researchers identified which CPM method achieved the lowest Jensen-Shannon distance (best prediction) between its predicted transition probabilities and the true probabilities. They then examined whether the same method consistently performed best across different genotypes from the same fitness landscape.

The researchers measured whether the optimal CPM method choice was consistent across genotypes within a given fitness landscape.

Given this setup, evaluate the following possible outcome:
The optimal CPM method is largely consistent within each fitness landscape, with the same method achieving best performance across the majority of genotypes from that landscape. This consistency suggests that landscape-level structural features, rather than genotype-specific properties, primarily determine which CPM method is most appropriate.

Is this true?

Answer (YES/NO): NO